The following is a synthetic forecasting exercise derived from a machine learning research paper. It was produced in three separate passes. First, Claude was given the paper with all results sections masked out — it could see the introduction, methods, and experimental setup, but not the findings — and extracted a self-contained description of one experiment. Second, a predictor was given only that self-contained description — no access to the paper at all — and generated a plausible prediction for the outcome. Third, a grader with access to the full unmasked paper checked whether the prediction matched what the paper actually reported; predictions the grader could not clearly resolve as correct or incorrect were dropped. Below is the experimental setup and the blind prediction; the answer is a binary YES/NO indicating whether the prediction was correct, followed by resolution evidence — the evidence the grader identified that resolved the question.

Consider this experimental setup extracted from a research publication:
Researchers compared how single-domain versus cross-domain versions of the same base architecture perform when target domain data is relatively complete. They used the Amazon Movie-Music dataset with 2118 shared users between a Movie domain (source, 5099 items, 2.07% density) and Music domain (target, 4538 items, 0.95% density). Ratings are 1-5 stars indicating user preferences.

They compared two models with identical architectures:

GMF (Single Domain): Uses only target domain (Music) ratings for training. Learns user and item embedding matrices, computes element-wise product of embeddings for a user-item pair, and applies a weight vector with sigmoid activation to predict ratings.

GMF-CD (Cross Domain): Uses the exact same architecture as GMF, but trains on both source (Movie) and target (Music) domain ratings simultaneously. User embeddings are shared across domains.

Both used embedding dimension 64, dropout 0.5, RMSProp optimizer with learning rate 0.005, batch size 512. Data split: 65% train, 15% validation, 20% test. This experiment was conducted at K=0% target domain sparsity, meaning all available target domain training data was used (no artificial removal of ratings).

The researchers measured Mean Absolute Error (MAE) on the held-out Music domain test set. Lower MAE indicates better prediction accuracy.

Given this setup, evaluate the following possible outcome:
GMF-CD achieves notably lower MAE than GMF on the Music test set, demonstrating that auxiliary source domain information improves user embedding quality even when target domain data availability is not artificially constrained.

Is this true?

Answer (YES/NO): NO